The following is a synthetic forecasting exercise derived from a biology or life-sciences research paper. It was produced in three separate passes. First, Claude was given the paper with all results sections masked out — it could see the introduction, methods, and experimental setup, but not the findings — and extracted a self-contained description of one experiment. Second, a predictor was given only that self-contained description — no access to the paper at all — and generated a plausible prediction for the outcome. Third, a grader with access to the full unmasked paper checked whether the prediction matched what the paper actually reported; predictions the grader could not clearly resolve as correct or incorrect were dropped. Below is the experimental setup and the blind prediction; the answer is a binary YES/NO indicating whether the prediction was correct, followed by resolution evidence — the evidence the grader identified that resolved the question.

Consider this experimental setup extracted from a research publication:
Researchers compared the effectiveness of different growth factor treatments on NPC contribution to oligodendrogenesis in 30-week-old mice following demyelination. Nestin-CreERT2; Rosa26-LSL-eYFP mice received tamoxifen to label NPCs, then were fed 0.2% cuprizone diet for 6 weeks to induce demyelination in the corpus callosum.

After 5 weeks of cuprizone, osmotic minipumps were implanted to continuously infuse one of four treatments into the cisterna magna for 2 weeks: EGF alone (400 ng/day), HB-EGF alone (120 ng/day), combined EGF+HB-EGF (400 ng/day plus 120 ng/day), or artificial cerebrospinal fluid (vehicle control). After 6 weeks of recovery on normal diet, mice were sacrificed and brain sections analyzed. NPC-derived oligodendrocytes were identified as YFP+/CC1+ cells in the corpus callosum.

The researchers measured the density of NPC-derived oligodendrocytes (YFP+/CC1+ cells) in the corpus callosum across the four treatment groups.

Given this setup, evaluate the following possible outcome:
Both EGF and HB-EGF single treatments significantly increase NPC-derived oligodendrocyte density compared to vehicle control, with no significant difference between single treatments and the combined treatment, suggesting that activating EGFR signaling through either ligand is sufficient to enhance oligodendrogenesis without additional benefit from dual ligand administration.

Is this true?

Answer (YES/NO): NO